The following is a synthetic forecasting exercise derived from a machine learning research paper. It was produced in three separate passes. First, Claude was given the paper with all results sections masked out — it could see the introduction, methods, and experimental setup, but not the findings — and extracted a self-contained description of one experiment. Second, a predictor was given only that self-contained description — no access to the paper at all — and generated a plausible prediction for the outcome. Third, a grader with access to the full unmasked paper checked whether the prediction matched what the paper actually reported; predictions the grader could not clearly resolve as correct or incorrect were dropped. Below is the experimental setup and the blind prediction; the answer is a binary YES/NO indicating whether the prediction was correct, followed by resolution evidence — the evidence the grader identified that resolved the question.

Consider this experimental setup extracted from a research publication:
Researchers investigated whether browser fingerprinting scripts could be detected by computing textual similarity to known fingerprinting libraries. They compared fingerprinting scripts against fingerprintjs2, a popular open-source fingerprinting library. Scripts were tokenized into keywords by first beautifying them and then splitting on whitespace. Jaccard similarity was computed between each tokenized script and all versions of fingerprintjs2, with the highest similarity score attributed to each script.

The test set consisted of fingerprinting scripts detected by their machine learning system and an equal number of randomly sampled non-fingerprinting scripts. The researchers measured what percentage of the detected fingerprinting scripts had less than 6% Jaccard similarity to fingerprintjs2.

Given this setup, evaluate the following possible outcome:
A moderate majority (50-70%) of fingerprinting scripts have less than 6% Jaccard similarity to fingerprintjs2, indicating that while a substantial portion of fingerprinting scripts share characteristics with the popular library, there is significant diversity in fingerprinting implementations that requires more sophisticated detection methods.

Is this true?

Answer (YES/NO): YES